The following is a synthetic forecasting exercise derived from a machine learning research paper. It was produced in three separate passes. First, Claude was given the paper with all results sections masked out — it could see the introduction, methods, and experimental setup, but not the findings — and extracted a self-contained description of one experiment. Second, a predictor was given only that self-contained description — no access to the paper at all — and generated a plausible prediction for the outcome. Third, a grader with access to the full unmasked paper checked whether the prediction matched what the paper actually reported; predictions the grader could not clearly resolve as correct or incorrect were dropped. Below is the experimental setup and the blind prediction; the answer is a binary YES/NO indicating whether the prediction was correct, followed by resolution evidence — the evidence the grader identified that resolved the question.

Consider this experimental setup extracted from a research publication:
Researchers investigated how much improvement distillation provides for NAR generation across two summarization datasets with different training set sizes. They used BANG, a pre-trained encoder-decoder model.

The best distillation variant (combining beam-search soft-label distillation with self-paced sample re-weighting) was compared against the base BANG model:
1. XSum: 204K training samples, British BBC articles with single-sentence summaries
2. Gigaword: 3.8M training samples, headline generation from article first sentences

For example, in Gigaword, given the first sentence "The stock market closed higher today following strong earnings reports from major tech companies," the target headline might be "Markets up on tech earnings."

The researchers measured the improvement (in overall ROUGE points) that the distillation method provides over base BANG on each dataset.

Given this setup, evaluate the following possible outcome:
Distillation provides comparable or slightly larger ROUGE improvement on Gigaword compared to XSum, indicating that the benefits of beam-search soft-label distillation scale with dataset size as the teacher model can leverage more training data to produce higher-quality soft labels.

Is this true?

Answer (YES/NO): YES